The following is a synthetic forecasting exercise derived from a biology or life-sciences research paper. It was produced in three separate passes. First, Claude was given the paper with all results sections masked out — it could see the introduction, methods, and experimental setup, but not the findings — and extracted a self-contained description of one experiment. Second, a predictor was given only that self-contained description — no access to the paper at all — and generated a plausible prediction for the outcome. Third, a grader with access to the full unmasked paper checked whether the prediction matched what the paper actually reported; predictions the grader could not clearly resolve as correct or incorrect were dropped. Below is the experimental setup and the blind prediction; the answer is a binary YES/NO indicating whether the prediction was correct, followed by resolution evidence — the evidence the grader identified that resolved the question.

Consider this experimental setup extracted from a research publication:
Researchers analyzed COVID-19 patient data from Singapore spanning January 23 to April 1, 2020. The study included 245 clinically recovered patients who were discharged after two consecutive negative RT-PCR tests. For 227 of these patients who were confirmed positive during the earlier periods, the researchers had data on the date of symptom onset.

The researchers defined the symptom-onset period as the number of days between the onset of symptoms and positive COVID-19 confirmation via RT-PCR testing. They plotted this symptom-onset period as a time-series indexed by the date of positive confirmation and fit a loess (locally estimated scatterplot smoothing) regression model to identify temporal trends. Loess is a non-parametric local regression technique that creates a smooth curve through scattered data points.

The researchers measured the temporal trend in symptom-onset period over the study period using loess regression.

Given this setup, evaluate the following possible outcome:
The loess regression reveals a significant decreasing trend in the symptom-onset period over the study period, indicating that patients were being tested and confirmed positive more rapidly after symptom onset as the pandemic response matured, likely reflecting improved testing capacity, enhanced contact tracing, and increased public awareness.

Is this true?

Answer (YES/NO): NO